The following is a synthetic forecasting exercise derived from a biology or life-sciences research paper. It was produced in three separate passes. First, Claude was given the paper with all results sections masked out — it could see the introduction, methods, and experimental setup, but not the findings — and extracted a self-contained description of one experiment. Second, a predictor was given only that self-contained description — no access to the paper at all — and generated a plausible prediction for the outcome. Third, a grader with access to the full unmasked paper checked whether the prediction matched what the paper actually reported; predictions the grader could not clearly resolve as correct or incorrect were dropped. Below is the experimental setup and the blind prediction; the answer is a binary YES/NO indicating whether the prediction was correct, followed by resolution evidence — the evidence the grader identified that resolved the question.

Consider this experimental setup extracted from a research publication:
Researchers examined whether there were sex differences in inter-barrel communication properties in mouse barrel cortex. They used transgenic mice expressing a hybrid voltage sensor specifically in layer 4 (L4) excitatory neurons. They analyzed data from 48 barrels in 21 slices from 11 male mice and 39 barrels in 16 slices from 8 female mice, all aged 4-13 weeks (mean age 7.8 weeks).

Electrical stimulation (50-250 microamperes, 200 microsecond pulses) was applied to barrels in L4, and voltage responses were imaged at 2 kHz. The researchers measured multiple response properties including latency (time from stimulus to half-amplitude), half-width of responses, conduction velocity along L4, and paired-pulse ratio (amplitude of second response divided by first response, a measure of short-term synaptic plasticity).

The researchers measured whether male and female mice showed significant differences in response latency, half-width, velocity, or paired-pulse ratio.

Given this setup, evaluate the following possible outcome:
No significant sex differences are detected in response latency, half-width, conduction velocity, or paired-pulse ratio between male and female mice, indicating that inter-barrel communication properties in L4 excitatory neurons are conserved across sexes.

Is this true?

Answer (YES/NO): YES